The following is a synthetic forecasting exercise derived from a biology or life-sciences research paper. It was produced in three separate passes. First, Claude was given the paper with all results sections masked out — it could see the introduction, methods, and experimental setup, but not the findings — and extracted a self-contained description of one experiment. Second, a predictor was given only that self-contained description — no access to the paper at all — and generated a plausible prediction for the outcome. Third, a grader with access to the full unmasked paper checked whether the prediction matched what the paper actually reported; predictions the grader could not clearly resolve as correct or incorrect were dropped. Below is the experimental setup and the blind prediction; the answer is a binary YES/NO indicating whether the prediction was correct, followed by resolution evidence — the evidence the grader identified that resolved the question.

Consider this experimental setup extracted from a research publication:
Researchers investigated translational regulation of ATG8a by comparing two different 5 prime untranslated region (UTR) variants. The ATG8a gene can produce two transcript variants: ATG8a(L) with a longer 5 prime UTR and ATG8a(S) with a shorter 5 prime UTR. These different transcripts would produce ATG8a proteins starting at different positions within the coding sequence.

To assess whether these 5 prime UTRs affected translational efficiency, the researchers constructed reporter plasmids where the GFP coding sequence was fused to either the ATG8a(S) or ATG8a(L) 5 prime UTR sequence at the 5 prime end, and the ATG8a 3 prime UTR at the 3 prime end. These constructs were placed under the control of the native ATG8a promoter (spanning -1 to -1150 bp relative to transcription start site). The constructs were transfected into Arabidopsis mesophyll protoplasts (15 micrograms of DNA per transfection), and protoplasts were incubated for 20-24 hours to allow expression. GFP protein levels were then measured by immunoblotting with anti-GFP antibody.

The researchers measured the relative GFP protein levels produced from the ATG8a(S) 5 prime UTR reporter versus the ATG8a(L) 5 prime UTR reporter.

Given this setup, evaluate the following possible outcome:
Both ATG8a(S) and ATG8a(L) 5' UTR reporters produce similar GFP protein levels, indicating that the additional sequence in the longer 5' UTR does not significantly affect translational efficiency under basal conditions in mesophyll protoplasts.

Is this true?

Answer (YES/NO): YES